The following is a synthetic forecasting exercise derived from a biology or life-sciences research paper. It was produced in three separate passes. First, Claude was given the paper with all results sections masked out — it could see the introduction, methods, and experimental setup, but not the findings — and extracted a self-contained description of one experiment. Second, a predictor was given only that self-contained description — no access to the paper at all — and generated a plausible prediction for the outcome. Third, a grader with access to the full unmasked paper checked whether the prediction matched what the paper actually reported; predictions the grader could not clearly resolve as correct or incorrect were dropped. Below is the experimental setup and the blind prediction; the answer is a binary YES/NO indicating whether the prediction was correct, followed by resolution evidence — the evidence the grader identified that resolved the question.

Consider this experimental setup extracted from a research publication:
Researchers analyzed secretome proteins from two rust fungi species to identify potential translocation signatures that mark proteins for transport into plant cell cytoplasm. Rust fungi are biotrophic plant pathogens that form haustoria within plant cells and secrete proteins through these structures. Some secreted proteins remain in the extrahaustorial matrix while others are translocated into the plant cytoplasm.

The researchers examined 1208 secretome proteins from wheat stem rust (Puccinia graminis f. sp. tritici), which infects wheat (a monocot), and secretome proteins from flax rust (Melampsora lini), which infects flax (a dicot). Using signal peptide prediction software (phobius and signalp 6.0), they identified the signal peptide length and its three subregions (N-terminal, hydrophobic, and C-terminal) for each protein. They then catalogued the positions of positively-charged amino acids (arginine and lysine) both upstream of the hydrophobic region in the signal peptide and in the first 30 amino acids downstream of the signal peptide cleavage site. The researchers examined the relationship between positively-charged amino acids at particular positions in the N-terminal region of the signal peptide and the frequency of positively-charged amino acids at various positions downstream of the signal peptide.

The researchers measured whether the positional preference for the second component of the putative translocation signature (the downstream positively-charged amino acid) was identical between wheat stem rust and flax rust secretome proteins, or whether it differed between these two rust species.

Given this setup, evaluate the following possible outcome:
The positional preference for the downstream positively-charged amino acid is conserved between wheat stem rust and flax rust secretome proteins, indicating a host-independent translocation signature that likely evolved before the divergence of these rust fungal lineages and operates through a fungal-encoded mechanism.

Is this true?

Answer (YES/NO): NO